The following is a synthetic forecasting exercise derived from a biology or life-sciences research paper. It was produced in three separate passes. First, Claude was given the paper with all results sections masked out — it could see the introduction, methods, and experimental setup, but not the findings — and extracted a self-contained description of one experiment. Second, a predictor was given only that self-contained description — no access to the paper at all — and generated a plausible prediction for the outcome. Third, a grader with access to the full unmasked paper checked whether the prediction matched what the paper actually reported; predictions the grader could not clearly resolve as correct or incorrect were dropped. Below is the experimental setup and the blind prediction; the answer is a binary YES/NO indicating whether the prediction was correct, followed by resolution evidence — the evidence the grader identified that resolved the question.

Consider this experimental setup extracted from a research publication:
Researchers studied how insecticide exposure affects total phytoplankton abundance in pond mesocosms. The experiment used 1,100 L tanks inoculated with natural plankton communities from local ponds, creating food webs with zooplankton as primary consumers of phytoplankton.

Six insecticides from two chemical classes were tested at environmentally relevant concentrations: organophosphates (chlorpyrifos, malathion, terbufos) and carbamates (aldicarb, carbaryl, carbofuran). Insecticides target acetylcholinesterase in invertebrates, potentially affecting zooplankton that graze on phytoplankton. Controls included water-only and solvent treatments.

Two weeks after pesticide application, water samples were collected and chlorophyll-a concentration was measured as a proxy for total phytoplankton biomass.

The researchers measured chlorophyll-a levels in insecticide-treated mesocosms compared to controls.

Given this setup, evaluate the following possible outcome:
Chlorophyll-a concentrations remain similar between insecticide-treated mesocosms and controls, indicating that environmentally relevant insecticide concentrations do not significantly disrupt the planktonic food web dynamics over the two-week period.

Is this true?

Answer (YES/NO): NO